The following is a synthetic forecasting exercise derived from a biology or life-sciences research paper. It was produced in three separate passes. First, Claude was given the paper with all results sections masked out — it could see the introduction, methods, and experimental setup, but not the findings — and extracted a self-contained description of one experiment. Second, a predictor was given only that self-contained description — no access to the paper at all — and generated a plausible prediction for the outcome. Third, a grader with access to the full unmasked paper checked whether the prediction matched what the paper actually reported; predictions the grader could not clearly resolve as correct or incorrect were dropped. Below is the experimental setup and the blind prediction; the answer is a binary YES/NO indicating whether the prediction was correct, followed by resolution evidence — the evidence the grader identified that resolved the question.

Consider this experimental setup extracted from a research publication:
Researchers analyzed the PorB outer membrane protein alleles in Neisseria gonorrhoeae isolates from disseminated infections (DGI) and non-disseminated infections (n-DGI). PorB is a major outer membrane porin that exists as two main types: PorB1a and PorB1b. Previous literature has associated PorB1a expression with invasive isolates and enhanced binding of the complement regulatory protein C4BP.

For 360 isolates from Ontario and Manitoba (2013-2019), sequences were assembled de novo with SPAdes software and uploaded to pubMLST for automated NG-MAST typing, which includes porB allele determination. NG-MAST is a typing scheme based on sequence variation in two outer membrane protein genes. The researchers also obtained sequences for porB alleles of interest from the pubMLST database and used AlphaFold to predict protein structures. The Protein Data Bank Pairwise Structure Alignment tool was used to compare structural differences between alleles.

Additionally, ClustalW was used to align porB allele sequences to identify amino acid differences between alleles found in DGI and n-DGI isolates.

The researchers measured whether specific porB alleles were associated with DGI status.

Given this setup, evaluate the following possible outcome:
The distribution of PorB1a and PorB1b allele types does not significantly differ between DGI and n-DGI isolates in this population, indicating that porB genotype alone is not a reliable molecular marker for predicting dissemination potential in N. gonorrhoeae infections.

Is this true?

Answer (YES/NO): NO